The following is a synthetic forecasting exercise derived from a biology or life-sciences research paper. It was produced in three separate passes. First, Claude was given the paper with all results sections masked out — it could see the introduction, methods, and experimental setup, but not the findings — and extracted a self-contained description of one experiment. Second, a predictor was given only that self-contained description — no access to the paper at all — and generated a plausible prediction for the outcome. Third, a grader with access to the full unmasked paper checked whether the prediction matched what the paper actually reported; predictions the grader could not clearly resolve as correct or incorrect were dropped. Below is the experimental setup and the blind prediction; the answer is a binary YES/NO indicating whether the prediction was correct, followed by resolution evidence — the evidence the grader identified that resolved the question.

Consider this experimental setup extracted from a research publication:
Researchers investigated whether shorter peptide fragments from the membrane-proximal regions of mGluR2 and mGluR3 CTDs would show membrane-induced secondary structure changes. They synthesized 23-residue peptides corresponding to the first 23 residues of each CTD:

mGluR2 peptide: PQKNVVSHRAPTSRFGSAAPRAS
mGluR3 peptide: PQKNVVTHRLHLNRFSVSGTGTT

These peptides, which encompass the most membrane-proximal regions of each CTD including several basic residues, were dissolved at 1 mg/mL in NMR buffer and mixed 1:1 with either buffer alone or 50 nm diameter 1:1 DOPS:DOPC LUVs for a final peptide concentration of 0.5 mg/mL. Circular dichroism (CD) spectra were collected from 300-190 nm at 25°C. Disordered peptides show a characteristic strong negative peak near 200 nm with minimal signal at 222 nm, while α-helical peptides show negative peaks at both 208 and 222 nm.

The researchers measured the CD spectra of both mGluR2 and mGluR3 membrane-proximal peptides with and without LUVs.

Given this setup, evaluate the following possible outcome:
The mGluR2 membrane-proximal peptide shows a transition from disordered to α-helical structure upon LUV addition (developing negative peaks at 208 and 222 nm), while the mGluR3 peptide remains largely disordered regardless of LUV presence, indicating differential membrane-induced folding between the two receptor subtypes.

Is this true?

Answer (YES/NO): NO